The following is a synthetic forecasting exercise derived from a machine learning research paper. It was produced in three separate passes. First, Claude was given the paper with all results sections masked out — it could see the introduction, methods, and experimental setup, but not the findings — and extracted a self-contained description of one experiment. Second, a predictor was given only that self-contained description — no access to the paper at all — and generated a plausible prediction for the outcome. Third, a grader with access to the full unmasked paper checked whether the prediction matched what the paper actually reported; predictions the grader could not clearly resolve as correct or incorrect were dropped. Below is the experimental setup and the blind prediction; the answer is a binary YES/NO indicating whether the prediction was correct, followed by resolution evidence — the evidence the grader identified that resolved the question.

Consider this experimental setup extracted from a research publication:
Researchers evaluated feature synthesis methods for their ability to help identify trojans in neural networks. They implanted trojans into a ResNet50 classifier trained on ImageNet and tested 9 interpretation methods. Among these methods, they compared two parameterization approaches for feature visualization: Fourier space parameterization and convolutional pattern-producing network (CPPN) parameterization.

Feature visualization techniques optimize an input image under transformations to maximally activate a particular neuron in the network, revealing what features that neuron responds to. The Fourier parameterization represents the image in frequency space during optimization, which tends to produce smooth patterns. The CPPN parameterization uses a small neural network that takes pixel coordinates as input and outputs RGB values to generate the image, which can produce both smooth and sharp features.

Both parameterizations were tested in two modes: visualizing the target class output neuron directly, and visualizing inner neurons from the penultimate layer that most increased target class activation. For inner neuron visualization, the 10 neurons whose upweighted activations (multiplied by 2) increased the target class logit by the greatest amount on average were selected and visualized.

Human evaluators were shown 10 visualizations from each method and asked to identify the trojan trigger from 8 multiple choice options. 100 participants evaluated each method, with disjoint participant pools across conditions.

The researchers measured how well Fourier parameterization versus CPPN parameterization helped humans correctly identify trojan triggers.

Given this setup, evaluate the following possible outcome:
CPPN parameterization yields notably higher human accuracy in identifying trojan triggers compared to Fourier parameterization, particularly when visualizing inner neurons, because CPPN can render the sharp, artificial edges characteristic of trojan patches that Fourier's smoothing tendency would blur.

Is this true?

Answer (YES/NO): NO